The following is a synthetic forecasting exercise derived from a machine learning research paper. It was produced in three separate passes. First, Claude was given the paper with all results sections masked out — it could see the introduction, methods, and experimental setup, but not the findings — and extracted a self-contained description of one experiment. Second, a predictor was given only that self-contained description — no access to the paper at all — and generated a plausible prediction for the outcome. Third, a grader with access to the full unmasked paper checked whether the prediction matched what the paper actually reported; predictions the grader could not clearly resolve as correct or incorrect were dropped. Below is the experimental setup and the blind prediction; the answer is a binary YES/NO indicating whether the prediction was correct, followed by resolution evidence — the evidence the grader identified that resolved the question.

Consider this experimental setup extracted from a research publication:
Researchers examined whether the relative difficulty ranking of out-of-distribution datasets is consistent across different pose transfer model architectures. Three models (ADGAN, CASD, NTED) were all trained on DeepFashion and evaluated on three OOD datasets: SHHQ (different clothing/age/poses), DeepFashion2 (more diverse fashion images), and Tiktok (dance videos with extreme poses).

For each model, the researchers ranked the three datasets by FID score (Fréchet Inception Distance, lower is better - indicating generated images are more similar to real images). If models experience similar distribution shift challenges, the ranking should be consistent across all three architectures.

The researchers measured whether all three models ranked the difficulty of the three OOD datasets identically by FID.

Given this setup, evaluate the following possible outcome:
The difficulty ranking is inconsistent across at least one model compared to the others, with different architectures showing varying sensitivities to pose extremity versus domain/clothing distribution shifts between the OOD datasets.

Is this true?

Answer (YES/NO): NO